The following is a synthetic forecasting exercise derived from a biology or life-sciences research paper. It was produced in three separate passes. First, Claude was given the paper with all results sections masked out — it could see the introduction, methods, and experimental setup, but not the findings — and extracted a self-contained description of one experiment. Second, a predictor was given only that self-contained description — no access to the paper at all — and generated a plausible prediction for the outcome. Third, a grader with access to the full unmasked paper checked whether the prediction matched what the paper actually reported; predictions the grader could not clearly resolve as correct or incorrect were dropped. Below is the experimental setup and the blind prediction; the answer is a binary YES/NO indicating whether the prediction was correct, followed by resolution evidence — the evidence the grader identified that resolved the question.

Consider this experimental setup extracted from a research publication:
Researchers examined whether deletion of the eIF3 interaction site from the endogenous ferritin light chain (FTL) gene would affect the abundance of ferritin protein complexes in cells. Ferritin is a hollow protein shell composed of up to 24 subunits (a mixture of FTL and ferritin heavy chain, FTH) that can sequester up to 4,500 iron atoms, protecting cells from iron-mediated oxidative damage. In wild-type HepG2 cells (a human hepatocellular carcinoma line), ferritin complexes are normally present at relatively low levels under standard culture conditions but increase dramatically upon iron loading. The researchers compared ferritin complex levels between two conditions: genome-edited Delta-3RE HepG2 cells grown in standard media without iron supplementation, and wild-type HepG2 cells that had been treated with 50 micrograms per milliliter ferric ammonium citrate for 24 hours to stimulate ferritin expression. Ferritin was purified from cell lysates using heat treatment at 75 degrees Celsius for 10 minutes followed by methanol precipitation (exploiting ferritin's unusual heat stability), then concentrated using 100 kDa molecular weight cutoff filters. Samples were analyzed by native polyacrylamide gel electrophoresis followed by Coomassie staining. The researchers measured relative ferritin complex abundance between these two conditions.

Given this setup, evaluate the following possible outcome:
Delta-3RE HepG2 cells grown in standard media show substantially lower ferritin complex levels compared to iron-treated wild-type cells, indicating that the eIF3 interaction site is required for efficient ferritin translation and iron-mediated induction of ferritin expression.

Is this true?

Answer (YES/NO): NO